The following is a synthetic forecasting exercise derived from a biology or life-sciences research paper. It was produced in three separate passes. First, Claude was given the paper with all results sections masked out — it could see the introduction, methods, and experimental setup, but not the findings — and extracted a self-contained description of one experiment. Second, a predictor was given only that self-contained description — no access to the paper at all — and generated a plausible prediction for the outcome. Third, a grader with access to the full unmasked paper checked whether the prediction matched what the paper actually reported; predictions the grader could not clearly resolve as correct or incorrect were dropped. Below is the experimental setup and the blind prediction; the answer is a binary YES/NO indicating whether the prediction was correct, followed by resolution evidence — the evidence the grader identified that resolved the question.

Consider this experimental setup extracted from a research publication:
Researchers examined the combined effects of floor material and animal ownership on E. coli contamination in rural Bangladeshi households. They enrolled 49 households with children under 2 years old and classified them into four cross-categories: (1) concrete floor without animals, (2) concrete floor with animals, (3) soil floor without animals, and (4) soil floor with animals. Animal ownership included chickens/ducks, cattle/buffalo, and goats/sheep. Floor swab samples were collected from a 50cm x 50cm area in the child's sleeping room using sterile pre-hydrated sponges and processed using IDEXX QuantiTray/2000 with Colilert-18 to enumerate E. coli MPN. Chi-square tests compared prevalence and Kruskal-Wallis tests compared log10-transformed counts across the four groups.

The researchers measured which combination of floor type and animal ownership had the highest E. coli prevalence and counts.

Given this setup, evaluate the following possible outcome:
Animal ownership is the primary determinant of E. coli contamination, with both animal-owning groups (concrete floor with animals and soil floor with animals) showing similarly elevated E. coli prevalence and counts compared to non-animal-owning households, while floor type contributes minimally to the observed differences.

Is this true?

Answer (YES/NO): NO